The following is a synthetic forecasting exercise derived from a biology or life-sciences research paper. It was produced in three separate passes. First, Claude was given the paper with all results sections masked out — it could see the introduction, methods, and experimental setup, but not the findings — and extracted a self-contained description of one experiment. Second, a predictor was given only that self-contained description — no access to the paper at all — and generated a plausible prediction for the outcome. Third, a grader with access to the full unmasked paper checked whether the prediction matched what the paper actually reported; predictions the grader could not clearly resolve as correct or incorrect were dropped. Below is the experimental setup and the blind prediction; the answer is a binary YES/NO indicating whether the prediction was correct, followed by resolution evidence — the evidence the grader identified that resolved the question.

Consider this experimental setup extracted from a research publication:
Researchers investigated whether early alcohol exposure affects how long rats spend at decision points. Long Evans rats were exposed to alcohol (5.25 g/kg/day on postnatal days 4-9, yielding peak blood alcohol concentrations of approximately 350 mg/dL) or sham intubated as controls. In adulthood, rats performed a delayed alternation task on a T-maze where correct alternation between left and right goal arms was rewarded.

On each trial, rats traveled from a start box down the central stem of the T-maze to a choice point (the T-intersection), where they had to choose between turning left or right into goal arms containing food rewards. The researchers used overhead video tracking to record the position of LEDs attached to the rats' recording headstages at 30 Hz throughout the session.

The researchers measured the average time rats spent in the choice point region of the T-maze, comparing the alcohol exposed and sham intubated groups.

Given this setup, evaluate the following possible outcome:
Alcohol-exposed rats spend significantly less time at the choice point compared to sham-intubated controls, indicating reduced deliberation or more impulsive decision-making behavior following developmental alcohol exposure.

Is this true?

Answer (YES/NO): YES